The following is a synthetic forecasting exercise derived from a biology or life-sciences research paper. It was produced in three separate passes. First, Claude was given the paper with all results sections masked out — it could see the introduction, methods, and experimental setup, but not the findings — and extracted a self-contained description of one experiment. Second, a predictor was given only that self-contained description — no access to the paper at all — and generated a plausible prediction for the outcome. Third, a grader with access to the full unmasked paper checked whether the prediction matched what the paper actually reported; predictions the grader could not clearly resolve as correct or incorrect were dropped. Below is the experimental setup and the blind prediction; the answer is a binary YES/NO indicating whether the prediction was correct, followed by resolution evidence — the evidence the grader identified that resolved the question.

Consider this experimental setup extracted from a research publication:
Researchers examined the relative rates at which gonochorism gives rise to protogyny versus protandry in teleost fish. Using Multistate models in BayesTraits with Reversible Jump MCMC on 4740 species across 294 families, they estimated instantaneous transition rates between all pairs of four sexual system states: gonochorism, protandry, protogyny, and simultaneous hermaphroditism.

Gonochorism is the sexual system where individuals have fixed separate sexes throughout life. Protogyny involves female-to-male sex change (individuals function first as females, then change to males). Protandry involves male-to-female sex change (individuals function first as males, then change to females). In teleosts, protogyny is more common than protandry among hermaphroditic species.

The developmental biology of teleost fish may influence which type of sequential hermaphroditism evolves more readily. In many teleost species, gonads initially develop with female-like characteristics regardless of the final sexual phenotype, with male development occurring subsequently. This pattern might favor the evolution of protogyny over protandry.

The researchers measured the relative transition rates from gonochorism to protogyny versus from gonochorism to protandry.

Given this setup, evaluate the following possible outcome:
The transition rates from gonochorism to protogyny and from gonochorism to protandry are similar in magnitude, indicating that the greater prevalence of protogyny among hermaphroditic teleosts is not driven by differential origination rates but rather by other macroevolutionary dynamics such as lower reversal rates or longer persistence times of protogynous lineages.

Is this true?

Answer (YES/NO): NO